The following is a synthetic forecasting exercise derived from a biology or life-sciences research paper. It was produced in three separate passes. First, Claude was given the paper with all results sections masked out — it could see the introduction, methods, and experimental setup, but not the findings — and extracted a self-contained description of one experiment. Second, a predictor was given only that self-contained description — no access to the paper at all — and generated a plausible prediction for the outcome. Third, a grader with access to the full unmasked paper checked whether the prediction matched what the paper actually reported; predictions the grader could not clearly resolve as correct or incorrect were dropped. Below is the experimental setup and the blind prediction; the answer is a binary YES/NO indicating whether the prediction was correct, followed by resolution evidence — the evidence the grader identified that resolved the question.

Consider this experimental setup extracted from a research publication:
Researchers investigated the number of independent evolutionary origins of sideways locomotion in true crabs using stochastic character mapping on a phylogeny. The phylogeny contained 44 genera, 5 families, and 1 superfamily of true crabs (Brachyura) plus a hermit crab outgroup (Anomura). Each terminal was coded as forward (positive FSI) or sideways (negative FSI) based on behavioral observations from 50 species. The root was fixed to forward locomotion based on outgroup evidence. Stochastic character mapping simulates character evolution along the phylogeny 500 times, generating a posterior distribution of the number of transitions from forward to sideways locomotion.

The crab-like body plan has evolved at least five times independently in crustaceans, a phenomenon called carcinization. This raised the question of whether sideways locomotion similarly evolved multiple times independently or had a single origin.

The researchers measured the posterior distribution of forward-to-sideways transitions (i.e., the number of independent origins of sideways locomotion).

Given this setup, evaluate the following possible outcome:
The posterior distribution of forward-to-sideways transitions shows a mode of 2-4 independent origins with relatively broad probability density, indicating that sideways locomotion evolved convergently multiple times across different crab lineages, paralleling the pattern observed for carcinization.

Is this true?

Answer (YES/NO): NO